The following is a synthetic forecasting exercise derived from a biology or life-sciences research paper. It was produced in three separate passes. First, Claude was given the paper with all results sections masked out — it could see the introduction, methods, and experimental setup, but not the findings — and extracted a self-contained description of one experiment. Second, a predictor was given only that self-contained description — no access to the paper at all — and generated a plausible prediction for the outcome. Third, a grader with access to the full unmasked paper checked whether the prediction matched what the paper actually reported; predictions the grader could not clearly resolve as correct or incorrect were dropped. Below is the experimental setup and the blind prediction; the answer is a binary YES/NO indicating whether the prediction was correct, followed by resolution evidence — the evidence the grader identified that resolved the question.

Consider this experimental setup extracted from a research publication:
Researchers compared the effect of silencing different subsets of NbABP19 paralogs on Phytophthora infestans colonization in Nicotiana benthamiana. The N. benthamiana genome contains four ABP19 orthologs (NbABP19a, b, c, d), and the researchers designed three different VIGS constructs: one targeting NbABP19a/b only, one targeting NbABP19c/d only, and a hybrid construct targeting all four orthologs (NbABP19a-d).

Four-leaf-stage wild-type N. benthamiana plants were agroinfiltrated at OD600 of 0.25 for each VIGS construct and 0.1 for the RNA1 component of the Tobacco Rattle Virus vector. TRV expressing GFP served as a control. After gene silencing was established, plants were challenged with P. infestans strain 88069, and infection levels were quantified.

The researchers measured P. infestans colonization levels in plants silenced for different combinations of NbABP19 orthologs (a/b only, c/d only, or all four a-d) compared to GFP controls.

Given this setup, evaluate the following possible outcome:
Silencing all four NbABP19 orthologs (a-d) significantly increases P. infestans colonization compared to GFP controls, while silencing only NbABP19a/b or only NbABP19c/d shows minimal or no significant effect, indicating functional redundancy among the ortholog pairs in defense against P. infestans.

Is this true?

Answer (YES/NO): YES